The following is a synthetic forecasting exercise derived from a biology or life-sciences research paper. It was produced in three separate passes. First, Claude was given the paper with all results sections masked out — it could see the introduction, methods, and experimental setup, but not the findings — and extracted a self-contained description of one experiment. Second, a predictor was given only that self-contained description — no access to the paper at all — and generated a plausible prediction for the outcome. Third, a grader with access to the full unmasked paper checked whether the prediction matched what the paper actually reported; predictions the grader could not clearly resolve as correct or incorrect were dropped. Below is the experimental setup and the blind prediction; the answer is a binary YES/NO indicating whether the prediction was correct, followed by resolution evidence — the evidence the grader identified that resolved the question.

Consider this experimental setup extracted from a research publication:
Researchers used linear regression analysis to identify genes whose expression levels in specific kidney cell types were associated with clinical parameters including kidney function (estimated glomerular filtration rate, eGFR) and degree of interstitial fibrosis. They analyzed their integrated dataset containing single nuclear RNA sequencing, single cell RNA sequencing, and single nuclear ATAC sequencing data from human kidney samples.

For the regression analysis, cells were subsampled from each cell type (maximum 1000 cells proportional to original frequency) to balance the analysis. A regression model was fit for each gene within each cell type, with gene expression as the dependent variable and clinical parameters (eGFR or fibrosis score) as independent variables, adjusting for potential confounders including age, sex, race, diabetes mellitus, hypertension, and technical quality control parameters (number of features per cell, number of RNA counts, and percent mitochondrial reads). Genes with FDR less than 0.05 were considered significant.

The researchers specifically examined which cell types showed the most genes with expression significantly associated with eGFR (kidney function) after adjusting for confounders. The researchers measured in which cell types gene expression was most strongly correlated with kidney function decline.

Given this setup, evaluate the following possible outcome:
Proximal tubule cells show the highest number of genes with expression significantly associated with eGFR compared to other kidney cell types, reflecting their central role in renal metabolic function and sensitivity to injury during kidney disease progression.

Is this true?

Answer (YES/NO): NO